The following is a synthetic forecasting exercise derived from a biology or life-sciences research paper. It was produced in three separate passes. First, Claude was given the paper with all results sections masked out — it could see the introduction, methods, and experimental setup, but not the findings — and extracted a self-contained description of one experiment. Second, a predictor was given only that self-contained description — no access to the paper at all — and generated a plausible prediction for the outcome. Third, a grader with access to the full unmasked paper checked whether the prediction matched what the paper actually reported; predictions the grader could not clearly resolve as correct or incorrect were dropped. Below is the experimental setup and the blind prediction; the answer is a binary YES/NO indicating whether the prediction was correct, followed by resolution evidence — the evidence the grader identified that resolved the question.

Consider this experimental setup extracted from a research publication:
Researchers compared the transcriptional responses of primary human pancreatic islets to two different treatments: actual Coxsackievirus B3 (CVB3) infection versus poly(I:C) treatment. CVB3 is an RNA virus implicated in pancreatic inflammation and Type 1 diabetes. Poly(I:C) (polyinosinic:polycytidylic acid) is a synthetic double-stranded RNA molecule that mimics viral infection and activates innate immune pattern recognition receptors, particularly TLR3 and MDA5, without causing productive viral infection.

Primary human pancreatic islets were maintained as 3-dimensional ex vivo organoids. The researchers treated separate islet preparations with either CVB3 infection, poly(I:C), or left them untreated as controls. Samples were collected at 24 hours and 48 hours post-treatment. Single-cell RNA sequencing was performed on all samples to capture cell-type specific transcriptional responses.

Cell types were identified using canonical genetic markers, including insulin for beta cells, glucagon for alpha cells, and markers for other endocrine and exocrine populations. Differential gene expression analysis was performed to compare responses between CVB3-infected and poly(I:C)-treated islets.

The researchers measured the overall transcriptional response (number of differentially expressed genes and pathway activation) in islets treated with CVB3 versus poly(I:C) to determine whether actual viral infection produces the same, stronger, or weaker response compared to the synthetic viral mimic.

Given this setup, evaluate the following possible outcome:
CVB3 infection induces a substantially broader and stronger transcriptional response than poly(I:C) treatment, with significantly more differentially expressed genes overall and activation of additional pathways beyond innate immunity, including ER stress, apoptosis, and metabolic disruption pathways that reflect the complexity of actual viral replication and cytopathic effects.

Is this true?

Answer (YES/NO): YES